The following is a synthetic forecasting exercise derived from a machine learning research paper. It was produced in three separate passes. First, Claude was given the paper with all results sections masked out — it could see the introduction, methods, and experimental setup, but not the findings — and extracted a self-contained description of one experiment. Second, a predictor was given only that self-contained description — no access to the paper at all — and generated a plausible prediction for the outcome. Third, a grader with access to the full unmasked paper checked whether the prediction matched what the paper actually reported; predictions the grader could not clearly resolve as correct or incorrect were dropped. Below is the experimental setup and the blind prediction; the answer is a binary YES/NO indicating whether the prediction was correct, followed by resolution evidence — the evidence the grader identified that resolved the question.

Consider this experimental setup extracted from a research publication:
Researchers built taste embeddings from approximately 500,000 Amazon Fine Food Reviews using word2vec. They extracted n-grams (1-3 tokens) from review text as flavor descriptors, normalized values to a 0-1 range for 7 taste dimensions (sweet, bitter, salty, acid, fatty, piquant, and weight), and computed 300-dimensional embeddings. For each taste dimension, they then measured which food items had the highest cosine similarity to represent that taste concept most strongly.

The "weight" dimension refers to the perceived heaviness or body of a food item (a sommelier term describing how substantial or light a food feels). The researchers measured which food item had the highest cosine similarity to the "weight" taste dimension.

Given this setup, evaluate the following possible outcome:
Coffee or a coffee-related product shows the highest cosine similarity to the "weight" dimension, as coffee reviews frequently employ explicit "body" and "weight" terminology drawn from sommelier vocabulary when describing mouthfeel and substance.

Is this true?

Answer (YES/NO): NO